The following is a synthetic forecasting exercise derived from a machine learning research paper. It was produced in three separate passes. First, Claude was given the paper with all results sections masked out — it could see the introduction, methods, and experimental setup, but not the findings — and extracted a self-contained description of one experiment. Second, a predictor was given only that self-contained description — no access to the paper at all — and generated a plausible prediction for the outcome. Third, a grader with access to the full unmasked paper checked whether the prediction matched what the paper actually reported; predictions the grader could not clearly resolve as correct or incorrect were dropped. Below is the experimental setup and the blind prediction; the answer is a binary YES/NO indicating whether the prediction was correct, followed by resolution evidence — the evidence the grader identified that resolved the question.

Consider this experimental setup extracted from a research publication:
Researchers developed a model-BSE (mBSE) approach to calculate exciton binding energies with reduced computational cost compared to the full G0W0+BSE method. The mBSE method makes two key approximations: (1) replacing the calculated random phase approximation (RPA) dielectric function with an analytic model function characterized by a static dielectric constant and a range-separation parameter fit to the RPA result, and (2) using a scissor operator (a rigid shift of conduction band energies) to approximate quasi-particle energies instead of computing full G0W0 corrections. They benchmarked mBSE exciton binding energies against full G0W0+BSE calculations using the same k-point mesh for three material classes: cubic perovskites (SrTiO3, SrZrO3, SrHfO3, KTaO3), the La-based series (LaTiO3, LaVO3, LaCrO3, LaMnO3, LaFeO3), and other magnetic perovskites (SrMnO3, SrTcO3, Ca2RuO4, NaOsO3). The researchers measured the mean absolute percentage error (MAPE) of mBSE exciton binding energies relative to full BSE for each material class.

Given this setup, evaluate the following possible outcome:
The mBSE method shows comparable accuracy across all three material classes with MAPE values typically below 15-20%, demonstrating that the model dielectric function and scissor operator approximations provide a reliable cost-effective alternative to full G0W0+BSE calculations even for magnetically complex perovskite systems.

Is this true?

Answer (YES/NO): NO